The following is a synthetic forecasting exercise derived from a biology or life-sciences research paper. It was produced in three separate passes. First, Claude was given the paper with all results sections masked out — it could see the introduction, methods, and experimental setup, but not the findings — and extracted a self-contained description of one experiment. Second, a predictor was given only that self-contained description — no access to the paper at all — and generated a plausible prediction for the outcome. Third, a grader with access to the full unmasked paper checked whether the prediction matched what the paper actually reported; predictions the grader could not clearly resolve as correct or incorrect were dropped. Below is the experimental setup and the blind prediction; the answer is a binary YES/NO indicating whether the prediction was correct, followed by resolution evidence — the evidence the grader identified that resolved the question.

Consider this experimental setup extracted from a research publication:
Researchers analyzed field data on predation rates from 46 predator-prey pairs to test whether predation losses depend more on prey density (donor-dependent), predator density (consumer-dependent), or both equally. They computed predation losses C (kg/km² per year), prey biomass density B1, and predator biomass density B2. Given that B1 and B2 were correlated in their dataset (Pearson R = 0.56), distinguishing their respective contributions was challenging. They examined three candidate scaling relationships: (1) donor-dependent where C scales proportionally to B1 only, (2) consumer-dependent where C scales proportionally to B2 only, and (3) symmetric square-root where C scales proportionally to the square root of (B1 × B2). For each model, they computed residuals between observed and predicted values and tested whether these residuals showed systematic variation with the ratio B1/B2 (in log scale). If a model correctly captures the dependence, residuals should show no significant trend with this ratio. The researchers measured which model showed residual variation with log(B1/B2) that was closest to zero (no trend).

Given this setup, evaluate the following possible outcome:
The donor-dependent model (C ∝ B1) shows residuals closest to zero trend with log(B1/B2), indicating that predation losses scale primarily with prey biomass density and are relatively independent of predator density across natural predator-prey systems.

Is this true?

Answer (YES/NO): NO